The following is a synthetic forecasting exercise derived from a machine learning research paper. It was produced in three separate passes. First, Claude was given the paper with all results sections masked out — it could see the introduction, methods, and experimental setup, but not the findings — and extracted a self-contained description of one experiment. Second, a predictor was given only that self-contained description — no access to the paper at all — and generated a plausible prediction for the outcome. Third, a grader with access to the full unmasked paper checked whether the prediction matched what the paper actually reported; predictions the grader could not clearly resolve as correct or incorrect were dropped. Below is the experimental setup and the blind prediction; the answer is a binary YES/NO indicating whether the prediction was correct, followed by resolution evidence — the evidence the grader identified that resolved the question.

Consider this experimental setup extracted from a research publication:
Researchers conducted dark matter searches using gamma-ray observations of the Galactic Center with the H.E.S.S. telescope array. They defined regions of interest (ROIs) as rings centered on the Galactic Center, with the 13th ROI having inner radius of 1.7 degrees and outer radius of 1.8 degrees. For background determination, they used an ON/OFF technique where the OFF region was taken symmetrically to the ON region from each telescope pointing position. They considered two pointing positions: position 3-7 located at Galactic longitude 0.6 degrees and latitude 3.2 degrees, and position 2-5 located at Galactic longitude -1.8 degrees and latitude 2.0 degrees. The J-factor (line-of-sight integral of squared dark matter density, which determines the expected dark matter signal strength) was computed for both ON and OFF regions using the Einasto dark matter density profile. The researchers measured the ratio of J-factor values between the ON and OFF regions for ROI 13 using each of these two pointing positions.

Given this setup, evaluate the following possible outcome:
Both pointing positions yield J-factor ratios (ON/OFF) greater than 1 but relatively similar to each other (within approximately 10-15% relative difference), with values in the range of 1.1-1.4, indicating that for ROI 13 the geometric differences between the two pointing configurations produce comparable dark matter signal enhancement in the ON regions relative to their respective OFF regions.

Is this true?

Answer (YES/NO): NO